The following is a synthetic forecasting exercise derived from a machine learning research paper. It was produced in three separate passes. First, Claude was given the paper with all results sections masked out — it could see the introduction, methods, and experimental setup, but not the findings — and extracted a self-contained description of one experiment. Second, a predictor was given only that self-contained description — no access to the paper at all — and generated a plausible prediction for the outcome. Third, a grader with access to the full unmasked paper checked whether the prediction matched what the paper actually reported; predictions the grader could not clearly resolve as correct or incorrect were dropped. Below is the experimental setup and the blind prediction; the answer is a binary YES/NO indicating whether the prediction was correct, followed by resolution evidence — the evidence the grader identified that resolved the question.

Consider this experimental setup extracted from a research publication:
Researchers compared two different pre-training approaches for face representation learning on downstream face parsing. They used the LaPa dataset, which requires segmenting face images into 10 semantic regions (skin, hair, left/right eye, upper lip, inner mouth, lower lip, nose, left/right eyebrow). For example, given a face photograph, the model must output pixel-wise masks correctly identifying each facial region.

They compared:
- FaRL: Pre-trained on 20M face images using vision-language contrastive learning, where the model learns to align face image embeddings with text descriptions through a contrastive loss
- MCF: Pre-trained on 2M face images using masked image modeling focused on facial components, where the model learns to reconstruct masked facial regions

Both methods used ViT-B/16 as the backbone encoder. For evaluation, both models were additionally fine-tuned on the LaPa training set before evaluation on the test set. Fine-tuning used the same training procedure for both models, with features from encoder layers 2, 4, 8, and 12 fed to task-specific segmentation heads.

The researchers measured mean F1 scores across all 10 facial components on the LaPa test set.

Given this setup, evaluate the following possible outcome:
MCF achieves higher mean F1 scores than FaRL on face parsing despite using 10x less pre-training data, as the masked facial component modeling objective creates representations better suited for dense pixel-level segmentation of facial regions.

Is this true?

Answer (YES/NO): NO